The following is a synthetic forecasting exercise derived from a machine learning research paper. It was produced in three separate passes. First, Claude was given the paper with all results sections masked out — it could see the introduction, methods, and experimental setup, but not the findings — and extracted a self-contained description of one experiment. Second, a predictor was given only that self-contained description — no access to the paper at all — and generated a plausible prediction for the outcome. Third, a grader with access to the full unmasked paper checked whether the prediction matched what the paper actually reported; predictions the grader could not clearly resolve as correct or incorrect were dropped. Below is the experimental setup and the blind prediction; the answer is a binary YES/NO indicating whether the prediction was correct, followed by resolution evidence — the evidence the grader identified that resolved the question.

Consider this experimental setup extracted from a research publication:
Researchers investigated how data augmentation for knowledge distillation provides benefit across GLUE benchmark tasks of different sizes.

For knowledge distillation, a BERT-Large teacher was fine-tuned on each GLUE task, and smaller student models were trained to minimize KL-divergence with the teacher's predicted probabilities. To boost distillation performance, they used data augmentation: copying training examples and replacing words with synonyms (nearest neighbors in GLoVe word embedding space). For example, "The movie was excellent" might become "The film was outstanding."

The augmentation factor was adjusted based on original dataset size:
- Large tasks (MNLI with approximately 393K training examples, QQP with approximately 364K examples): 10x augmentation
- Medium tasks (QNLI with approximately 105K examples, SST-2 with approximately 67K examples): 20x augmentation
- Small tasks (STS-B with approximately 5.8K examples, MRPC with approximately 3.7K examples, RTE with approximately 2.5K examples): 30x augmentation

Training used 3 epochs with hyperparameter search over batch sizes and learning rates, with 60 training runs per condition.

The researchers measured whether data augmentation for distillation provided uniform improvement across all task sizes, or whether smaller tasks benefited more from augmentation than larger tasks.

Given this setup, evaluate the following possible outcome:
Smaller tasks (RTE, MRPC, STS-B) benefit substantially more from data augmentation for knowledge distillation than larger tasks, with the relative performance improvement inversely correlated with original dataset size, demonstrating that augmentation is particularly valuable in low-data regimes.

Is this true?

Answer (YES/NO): YES